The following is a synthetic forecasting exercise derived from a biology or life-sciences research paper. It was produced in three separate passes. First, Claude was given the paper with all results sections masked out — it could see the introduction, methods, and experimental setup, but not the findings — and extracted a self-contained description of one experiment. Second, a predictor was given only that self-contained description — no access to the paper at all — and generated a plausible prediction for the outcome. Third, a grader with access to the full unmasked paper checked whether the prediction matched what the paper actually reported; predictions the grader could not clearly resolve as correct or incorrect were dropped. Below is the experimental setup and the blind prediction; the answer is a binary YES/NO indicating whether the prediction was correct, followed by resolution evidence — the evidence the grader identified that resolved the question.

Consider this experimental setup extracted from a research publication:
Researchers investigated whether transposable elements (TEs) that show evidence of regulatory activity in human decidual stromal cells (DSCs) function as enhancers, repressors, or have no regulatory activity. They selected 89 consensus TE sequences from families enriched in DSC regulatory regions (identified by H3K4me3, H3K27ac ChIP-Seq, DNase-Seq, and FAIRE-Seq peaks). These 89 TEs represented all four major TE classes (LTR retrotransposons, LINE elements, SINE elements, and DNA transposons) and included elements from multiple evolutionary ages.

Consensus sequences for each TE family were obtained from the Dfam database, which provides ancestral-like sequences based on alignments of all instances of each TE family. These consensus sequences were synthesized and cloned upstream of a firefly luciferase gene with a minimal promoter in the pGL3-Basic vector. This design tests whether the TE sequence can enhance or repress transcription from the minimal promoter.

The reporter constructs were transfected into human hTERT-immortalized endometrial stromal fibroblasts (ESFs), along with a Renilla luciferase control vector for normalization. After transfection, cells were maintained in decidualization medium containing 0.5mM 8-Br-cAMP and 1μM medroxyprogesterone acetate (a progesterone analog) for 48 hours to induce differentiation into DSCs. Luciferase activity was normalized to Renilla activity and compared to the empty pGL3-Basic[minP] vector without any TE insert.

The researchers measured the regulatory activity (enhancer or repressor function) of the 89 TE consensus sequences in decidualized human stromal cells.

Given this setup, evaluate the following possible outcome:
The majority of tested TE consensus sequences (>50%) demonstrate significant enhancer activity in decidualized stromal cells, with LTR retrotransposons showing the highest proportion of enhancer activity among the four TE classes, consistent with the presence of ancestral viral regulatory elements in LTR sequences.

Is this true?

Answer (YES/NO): NO